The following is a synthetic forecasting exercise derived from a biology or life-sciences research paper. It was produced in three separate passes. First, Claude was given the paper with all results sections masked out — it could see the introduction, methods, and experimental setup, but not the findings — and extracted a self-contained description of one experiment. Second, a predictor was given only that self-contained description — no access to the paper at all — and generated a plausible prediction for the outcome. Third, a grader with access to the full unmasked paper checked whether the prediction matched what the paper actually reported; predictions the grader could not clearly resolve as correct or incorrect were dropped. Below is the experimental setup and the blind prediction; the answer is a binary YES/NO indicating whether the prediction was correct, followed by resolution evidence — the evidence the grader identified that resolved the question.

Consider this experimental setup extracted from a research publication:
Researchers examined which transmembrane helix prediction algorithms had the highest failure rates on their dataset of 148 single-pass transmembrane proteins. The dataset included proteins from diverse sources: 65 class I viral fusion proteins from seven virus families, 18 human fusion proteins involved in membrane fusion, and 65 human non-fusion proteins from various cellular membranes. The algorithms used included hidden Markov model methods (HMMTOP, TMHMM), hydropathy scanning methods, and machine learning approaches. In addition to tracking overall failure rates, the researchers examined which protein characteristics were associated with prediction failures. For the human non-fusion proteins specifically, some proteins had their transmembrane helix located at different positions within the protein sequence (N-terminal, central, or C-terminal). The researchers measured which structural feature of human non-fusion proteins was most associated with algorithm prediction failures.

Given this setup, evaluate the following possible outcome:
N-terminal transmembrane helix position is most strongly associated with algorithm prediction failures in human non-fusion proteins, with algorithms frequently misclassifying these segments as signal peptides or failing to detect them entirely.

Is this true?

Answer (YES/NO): YES